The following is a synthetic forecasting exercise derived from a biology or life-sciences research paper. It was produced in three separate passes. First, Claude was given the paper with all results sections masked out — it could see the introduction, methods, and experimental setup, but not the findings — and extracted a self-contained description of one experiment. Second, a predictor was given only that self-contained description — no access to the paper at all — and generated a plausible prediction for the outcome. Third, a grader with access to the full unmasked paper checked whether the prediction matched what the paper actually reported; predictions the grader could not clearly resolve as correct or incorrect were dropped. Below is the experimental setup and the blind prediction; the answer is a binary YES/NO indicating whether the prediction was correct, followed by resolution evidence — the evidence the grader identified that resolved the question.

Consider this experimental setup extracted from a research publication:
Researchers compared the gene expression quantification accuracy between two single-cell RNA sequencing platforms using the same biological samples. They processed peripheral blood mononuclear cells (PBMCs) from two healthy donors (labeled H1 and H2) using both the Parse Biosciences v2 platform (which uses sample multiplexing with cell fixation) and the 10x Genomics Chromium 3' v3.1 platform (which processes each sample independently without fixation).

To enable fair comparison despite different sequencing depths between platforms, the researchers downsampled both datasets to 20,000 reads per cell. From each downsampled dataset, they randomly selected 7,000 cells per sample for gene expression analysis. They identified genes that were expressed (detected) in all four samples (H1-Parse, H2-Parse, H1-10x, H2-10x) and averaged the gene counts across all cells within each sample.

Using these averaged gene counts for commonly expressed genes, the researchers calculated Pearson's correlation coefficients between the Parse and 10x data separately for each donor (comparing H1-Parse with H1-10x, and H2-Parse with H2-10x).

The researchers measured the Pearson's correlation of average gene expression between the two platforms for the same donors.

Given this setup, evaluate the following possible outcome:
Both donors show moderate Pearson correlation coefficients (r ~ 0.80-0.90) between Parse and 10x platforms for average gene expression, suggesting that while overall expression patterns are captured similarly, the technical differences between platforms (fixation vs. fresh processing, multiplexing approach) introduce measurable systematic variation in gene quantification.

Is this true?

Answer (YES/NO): NO